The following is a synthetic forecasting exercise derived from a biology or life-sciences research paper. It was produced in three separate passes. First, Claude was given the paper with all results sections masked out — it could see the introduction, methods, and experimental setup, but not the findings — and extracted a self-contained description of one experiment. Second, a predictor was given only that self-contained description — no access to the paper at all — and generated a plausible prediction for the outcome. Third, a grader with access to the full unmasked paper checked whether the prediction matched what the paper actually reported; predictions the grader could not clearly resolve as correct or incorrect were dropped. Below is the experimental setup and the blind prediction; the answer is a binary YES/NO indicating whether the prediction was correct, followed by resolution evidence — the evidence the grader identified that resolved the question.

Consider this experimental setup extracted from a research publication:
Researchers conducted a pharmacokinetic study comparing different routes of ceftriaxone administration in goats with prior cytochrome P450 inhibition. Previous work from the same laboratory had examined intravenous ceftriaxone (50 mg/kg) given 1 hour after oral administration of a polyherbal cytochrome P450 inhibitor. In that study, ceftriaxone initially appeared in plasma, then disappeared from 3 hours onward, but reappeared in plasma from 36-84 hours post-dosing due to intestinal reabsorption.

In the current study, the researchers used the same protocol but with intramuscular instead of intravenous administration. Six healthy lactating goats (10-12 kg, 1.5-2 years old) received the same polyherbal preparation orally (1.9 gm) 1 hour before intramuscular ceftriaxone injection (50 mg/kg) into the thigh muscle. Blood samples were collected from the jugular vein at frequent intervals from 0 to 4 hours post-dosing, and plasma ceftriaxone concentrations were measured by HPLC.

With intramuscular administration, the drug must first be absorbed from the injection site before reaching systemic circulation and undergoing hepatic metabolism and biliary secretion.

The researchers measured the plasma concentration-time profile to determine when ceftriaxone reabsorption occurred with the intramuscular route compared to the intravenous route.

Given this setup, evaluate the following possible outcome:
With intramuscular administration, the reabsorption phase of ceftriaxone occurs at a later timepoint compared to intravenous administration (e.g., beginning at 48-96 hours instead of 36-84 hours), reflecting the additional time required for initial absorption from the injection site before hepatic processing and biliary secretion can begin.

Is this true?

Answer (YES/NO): NO